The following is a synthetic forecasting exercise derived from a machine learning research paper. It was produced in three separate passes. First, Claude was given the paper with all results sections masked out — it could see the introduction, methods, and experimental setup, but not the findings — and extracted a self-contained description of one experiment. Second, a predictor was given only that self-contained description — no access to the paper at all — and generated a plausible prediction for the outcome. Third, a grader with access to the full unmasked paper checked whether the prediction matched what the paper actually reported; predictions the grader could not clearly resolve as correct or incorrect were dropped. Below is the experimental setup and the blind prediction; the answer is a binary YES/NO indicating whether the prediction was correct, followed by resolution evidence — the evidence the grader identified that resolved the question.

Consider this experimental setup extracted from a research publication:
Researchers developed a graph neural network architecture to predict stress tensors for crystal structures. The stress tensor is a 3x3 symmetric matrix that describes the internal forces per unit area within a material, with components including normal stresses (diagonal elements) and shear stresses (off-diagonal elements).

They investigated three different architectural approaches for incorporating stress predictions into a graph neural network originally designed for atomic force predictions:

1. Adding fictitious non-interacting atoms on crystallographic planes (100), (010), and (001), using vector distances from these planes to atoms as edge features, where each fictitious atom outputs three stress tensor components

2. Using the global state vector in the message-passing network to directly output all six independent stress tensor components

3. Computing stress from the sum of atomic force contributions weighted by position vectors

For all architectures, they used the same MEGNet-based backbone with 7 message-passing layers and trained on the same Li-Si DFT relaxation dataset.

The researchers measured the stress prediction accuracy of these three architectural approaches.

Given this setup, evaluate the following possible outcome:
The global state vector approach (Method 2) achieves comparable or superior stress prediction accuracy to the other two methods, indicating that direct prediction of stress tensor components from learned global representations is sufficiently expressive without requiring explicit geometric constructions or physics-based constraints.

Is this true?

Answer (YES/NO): NO